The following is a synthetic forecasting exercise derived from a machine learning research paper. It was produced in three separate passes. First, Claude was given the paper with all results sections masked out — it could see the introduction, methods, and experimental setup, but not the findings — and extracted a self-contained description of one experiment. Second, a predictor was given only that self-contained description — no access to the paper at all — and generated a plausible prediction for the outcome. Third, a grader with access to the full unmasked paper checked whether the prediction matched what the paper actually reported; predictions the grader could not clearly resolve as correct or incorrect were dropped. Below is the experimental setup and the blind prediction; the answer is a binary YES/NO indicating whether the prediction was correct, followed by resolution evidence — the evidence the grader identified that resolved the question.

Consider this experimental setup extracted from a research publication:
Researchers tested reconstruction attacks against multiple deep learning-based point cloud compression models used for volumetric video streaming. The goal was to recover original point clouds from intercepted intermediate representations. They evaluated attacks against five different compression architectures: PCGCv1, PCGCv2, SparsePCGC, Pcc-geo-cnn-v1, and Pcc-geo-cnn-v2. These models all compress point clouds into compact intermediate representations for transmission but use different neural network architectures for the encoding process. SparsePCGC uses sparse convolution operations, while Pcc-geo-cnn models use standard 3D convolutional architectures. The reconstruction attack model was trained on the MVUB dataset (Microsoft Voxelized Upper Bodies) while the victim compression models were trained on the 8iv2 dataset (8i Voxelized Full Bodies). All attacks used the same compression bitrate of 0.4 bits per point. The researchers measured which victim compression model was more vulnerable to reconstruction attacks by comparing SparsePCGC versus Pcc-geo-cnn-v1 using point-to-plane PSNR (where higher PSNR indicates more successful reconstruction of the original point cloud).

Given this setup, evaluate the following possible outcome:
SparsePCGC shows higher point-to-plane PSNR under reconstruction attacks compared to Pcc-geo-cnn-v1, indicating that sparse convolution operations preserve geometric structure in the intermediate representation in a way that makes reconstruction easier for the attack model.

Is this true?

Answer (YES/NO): NO